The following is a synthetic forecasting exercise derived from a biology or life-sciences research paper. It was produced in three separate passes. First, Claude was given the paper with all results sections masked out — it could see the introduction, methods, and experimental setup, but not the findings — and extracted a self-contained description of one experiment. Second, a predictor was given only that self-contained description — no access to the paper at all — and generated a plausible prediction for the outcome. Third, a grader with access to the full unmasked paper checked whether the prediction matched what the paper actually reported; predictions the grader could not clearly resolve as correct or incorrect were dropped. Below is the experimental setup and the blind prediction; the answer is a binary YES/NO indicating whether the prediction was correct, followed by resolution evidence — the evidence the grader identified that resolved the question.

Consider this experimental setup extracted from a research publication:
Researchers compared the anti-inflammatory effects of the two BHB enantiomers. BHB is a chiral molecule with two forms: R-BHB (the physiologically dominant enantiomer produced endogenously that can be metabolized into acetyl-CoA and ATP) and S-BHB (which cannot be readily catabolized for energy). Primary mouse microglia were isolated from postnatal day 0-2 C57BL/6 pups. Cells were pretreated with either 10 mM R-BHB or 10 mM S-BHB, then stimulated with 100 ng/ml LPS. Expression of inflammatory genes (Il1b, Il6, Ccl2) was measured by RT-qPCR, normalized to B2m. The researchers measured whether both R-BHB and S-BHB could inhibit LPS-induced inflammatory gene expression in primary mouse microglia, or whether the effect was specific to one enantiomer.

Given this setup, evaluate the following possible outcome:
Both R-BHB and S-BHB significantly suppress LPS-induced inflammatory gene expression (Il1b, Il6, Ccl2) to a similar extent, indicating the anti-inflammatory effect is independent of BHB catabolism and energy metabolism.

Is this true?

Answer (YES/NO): NO